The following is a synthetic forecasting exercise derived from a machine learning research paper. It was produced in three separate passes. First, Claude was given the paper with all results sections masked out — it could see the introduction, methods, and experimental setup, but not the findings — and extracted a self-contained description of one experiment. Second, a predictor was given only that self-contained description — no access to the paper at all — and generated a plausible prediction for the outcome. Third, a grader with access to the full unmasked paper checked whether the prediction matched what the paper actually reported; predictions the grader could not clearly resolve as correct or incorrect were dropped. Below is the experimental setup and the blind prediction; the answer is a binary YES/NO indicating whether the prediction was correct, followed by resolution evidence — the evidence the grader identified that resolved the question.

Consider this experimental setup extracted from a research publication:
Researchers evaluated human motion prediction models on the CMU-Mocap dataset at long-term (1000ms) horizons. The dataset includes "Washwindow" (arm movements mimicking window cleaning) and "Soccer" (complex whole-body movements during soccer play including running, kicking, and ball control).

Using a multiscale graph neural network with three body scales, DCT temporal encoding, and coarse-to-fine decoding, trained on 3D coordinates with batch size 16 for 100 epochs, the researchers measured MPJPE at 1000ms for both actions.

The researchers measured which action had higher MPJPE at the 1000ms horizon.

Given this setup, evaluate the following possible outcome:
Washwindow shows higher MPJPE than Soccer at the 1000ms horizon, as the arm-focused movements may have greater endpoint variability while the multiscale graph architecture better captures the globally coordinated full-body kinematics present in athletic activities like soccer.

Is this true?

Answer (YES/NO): NO